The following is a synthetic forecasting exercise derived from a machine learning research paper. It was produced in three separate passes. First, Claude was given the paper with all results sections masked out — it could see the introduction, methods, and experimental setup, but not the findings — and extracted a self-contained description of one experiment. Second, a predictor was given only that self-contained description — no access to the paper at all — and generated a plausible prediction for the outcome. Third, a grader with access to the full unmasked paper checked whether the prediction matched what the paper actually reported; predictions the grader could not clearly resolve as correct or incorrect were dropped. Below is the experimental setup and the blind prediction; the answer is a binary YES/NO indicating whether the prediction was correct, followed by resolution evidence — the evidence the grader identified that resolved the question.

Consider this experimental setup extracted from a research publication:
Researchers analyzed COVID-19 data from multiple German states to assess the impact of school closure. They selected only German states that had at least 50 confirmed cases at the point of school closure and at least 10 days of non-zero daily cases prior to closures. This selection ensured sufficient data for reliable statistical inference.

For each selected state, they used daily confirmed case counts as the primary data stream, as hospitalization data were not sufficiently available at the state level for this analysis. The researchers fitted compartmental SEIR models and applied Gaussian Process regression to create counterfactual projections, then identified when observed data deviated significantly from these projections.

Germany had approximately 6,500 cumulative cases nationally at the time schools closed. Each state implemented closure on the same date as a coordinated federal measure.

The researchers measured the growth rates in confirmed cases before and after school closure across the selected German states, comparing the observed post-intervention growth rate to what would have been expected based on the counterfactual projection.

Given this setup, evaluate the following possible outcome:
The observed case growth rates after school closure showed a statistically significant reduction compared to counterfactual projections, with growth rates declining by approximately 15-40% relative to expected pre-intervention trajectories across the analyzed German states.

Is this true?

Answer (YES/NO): NO